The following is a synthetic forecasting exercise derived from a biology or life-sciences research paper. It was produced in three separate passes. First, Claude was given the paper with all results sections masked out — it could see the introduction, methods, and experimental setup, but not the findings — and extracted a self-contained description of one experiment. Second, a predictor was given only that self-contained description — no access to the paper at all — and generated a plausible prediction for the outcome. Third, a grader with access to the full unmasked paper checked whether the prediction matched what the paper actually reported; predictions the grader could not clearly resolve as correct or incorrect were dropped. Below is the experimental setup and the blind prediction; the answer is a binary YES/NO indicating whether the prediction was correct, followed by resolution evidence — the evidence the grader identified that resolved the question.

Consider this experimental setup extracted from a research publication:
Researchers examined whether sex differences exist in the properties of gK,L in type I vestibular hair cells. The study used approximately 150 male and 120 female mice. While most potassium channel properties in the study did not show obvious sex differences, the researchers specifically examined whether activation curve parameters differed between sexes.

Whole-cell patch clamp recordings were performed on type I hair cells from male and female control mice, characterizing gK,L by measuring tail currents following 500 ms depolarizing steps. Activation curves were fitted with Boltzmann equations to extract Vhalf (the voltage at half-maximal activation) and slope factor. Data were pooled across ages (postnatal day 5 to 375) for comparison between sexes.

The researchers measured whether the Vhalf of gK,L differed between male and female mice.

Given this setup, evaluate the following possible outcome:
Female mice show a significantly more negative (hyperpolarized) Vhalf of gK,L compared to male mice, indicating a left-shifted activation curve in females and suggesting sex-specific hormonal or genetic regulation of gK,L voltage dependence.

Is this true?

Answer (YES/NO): NO